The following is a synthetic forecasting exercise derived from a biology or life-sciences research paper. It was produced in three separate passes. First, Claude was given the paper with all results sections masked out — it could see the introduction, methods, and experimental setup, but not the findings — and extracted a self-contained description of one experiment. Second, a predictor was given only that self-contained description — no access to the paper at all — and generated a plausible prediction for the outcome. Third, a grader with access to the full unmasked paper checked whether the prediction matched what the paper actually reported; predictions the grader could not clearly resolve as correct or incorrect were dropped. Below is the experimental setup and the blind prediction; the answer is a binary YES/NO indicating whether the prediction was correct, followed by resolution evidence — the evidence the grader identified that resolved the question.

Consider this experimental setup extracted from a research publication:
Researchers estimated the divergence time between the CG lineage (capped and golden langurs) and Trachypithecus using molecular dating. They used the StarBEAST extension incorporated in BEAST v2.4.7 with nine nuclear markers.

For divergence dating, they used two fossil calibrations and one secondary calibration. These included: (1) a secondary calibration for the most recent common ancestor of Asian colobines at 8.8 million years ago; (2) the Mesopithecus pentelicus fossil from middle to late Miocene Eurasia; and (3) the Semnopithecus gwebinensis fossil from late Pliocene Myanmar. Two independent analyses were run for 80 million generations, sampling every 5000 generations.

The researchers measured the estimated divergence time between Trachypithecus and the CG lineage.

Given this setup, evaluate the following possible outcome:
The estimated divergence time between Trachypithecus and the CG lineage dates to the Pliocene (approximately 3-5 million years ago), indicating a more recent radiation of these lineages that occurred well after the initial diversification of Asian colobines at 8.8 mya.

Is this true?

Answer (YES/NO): NO